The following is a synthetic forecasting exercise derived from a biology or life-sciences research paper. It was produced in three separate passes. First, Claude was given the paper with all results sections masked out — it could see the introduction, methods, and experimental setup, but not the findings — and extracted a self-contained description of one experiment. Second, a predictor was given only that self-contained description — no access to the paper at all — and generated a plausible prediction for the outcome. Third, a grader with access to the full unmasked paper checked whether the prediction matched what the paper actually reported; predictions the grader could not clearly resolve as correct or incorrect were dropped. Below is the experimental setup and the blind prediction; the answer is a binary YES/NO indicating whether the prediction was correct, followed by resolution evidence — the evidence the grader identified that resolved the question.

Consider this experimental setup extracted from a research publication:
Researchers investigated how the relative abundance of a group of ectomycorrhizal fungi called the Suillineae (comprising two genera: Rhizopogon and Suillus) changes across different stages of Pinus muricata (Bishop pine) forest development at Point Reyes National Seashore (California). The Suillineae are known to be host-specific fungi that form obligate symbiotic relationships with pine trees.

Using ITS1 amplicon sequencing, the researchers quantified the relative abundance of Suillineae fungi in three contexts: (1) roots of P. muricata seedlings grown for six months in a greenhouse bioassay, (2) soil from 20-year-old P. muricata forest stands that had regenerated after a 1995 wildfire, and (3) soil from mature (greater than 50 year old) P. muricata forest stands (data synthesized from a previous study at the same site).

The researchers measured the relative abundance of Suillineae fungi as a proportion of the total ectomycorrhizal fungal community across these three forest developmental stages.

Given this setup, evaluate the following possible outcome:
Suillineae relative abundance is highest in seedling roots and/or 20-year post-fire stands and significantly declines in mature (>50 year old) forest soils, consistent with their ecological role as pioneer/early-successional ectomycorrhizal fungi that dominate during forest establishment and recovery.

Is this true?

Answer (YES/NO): YES